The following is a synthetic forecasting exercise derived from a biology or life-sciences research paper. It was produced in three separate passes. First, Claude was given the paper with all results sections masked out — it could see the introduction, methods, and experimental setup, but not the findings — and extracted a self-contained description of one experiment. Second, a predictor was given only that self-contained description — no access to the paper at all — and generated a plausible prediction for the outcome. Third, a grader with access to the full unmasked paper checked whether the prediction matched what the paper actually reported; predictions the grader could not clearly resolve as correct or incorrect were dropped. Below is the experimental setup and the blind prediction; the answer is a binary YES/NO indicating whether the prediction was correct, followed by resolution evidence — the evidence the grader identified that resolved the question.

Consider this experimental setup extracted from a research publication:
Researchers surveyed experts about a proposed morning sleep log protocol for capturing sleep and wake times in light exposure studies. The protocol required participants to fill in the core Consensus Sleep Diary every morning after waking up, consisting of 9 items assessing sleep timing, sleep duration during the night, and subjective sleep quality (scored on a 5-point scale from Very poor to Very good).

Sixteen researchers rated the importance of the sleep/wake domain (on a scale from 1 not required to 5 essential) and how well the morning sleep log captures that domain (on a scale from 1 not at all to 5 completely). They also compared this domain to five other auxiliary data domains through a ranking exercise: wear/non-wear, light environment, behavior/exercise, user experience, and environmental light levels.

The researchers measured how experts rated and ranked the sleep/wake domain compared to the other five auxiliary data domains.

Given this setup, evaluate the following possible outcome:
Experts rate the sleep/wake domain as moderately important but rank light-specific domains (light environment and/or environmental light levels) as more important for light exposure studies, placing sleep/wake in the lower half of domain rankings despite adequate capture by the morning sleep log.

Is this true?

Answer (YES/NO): NO